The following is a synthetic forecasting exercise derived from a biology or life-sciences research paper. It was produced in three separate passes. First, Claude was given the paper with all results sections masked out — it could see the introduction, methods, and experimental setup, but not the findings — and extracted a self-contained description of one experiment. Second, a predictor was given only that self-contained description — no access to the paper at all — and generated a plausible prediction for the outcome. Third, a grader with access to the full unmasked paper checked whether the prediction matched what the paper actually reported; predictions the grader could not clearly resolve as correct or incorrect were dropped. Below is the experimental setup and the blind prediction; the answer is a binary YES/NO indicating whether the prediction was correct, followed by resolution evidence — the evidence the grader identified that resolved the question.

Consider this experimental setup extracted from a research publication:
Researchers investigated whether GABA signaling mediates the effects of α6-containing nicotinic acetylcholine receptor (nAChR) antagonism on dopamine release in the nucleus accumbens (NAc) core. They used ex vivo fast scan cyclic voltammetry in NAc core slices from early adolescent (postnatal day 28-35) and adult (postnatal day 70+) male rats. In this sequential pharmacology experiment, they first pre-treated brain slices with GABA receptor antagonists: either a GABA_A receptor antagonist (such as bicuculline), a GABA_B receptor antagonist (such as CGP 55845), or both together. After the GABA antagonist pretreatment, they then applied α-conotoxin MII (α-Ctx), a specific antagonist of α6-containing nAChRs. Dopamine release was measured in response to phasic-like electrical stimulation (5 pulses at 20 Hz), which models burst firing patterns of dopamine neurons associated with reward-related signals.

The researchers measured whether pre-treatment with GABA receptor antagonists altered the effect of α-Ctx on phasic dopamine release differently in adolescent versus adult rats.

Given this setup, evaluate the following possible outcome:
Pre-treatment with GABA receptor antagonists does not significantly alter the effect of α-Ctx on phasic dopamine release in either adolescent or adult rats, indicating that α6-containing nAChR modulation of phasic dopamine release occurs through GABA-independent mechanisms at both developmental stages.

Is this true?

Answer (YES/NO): NO